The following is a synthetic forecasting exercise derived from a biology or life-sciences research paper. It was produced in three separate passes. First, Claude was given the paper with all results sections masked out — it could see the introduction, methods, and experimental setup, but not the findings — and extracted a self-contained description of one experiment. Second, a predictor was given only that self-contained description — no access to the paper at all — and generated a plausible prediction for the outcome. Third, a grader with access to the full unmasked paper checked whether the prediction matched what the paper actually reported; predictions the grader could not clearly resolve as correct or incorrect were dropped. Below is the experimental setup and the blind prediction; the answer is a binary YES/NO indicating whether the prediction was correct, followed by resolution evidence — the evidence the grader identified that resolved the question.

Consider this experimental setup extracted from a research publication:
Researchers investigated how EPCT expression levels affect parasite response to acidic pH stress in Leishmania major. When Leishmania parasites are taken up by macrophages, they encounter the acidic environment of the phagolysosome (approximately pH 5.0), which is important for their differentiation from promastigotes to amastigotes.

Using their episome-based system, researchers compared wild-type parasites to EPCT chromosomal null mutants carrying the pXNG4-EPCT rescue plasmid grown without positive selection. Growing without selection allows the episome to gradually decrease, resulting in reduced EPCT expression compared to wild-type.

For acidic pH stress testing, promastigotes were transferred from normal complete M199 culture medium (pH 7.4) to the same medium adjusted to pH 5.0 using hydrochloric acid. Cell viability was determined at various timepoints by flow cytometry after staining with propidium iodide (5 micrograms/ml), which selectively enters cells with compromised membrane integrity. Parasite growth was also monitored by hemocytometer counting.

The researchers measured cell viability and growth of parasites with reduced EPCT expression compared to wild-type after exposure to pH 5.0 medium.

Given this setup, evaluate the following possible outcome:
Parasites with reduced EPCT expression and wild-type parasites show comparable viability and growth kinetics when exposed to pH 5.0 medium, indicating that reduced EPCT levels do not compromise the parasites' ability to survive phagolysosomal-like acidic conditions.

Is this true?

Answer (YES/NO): NO